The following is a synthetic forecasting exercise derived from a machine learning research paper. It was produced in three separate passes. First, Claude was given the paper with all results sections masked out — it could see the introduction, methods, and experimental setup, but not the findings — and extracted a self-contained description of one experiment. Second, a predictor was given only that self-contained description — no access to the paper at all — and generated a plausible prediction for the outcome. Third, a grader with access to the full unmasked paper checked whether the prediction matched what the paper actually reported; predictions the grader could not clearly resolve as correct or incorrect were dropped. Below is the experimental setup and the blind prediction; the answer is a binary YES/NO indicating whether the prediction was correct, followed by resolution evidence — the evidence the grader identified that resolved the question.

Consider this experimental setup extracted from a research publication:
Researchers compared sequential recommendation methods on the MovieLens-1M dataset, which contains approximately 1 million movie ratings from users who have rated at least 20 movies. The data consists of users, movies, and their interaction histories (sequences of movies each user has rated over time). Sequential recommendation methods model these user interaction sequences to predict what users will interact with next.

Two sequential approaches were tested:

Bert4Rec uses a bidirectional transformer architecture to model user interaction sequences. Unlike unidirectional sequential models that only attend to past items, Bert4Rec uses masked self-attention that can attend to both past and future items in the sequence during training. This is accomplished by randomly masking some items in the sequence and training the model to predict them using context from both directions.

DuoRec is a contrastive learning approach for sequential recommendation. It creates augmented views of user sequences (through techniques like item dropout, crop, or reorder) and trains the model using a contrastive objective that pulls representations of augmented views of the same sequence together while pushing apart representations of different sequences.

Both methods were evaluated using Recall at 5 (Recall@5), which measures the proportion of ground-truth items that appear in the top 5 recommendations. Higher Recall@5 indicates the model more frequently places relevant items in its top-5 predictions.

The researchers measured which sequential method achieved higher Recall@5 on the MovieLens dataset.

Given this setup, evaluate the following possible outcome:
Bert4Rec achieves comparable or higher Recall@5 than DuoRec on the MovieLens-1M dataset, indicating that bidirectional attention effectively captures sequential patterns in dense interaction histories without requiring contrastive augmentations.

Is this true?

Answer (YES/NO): NO